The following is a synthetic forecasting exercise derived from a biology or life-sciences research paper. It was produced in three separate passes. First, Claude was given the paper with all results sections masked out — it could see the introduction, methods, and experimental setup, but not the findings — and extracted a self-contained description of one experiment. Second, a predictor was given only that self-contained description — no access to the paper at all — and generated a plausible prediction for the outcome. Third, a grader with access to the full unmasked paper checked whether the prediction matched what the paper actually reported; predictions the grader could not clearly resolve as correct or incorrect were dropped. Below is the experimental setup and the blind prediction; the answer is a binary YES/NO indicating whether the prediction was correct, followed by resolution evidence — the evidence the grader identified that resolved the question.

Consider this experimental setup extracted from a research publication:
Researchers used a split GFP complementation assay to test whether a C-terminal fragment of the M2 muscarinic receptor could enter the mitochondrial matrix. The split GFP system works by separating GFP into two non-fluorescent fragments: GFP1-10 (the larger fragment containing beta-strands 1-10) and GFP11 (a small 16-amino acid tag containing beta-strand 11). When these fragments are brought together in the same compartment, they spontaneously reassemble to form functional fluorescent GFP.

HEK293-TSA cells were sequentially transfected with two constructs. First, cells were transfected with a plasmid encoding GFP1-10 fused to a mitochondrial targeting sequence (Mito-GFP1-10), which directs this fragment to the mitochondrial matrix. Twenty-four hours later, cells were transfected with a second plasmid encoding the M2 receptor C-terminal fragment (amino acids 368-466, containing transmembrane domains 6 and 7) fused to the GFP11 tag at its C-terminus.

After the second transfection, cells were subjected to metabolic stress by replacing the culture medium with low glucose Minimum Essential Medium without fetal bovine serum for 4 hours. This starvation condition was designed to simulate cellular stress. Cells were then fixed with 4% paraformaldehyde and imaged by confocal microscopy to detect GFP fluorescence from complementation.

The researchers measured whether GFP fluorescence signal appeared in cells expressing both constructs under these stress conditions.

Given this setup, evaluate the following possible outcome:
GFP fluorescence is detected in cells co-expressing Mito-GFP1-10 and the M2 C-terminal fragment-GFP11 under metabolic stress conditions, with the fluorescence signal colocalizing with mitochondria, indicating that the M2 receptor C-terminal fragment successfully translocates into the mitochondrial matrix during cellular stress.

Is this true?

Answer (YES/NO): YES